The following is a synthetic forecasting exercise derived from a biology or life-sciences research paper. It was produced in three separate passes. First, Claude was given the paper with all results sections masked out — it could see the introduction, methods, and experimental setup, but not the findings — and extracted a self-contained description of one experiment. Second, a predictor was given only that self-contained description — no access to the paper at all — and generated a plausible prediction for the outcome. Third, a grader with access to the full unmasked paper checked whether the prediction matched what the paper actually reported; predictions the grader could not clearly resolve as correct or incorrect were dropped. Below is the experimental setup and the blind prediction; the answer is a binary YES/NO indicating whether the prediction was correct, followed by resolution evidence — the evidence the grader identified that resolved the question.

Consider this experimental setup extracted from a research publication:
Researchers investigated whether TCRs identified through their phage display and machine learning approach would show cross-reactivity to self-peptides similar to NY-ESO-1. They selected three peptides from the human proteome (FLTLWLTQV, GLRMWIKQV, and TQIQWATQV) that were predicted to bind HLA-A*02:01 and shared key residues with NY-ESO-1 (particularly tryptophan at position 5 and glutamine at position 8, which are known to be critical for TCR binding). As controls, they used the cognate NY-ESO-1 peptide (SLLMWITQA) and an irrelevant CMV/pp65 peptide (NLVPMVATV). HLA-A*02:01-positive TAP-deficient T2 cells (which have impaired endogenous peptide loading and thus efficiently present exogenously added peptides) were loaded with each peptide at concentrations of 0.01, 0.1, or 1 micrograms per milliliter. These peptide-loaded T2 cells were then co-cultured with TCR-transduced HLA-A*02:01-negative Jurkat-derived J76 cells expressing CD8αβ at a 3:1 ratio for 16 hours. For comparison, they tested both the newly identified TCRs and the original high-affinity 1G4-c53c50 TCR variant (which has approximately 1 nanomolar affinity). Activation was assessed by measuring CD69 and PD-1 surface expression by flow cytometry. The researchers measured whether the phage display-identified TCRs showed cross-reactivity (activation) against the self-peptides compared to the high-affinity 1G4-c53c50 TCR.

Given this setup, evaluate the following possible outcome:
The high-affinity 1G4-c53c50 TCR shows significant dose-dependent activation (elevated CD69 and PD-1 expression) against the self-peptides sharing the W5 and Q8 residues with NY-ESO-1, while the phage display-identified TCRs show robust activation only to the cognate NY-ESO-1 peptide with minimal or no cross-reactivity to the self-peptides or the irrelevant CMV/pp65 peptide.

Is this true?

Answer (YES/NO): YES